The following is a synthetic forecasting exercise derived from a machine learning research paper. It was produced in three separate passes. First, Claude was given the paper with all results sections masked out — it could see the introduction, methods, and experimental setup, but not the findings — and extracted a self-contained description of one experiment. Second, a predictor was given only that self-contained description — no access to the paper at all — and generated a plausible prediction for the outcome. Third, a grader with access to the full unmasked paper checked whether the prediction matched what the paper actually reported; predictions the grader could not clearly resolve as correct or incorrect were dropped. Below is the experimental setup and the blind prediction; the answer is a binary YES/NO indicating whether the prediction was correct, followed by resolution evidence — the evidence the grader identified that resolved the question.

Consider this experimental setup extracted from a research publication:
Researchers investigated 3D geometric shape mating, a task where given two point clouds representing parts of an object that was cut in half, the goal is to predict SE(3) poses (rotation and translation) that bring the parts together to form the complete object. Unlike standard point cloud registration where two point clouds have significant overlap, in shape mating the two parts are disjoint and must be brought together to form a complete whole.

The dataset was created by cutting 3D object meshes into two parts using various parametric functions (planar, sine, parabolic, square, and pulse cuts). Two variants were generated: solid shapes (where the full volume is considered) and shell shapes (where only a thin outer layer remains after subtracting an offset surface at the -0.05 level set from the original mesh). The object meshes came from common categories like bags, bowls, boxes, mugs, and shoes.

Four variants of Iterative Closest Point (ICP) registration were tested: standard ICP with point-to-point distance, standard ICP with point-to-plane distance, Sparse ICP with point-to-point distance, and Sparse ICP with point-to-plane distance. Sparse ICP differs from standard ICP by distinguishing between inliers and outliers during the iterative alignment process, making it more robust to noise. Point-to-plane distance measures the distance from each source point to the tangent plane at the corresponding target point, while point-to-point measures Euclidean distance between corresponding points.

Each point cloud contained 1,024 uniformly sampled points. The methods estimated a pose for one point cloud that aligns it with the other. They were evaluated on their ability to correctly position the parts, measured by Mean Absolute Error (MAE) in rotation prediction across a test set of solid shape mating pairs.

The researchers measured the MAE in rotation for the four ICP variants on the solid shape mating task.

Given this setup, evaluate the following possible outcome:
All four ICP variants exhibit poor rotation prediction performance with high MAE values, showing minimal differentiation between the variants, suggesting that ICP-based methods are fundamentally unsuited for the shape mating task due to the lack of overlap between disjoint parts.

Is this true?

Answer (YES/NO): NO